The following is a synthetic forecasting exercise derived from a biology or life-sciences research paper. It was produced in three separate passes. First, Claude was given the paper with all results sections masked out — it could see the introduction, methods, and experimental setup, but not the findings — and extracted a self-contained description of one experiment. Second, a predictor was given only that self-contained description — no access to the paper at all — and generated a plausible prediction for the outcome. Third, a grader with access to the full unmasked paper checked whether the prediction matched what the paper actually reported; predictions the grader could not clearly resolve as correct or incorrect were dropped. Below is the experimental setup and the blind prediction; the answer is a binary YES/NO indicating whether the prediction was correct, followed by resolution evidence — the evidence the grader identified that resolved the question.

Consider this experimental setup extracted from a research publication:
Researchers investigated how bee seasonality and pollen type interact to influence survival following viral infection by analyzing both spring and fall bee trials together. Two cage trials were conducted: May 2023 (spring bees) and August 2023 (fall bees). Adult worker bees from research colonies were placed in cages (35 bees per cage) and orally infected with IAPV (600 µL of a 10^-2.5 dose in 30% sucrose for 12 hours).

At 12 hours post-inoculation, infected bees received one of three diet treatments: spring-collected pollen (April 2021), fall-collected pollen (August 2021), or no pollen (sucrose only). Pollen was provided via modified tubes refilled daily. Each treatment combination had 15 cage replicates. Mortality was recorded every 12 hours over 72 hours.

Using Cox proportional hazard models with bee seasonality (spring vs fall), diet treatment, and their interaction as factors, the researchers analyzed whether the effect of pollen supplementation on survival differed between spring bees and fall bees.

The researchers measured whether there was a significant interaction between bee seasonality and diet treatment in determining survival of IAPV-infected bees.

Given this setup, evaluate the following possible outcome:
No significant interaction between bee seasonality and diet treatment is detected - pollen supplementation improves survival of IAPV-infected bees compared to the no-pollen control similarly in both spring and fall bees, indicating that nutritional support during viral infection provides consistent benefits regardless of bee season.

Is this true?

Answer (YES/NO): NO